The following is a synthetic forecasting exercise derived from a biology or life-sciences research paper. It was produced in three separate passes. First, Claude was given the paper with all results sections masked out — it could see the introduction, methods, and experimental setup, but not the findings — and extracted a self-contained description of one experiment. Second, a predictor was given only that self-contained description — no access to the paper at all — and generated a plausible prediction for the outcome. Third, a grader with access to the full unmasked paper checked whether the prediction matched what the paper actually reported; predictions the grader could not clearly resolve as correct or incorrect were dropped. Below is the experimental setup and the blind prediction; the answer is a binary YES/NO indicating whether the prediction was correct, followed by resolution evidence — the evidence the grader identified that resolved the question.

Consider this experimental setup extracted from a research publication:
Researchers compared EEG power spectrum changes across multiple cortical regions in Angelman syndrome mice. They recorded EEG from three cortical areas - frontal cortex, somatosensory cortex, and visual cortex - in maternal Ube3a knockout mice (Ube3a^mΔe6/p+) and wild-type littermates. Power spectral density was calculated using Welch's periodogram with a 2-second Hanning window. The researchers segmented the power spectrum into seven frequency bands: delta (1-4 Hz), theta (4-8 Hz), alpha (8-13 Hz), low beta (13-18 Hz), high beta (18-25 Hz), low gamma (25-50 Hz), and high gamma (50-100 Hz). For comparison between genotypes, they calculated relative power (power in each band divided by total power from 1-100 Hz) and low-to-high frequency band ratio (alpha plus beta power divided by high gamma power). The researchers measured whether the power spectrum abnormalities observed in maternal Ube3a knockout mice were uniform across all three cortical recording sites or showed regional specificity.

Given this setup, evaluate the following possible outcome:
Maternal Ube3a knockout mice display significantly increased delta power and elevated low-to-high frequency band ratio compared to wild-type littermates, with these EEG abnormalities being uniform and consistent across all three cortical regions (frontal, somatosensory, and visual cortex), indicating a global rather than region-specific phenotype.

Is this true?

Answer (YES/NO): NO